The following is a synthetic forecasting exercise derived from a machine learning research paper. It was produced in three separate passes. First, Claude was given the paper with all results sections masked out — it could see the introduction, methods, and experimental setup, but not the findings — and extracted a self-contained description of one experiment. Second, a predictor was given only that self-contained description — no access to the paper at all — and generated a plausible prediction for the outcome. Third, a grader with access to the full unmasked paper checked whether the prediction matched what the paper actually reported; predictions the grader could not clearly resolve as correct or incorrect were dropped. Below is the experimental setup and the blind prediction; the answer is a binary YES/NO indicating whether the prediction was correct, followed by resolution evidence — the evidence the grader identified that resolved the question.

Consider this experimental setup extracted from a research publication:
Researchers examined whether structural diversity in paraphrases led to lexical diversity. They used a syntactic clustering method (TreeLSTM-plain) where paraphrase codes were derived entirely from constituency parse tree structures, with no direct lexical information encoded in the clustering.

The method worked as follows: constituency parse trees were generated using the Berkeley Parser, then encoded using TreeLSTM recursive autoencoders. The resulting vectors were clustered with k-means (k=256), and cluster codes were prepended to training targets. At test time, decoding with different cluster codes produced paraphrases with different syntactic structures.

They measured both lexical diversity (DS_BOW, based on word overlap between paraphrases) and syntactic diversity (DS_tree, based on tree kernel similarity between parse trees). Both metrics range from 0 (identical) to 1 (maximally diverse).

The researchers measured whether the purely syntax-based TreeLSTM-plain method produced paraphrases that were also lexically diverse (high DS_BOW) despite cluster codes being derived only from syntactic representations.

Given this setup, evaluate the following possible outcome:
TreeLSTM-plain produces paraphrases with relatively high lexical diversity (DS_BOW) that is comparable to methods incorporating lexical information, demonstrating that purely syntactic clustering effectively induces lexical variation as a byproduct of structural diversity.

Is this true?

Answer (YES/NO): YES